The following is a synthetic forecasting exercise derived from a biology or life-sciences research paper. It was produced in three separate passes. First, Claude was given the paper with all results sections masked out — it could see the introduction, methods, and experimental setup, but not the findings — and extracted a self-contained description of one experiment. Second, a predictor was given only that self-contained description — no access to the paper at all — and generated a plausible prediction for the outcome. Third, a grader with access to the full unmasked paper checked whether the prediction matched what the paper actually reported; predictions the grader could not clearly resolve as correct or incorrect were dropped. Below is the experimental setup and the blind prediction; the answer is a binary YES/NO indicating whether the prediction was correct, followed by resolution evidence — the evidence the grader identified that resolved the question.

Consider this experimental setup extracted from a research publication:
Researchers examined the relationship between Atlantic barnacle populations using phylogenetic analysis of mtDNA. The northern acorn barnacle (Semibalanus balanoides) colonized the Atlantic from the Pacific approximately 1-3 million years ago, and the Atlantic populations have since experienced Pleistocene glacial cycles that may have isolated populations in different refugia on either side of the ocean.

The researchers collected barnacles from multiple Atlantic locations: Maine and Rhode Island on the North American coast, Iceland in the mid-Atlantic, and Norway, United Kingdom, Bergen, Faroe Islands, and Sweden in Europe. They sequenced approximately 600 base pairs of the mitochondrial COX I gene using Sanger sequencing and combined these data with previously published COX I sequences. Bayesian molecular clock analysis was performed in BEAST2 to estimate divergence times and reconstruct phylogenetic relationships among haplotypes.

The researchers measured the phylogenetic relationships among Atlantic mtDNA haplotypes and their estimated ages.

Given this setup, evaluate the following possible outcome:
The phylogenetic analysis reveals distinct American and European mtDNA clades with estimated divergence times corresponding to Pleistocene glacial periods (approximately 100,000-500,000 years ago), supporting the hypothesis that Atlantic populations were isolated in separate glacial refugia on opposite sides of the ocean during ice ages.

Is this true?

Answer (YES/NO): NO